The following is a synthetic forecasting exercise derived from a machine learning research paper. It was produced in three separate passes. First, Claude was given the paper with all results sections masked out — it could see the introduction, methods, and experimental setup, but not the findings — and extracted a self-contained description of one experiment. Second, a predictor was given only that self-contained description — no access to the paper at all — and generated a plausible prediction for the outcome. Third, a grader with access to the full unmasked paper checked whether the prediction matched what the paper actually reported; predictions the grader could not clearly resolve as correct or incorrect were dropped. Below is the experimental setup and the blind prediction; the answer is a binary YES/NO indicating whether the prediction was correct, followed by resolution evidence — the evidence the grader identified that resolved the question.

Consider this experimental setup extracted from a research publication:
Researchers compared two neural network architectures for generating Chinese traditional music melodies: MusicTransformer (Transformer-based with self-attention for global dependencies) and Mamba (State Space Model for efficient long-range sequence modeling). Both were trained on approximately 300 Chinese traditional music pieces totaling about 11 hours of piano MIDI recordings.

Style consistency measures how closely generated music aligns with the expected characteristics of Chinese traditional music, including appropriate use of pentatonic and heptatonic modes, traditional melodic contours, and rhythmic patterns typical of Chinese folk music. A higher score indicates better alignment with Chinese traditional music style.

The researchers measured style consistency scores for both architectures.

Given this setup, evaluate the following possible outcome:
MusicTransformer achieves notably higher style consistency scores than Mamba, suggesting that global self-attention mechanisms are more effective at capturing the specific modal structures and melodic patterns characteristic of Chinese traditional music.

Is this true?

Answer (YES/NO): NO